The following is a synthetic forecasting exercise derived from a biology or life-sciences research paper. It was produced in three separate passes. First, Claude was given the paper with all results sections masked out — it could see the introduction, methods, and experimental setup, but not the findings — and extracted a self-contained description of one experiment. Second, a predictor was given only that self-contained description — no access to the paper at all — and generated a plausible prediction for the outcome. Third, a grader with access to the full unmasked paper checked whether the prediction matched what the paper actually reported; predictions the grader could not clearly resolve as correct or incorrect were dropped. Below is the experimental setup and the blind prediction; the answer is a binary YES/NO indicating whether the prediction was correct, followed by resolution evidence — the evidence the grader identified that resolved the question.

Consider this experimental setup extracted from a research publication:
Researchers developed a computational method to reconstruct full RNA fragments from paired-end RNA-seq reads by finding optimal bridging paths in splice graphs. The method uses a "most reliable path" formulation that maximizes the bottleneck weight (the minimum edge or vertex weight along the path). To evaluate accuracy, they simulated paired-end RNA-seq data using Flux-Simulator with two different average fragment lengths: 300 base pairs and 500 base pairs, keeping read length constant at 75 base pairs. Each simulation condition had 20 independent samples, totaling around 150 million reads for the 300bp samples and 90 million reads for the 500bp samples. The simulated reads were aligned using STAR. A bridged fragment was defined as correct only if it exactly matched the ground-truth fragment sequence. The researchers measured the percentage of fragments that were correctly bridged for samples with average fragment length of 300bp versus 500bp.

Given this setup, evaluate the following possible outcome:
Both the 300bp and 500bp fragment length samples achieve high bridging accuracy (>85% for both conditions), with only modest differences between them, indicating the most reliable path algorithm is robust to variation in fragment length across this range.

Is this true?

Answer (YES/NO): NO